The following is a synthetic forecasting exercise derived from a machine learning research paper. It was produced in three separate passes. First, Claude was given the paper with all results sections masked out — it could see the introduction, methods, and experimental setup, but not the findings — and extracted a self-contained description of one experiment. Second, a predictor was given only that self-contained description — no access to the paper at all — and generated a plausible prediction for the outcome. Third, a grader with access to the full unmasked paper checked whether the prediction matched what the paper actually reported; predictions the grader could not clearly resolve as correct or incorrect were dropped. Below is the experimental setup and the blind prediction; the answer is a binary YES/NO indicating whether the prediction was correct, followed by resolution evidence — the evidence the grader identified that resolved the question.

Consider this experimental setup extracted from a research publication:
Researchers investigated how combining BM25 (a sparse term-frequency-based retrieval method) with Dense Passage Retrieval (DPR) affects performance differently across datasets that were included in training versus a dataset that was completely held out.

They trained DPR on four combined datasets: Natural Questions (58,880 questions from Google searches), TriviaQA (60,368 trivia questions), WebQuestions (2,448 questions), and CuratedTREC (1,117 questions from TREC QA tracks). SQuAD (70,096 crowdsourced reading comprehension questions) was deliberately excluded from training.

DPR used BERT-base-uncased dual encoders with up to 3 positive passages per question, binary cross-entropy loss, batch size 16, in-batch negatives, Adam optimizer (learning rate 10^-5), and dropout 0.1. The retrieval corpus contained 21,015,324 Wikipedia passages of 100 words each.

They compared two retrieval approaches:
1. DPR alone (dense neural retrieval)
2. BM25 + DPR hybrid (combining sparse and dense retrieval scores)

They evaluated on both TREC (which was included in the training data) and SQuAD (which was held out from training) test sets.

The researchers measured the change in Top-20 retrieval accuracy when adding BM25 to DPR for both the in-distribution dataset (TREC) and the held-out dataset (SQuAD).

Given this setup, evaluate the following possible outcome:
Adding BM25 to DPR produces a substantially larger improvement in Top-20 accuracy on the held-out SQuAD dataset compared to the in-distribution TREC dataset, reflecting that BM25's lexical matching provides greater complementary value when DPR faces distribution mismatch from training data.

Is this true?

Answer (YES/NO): YES